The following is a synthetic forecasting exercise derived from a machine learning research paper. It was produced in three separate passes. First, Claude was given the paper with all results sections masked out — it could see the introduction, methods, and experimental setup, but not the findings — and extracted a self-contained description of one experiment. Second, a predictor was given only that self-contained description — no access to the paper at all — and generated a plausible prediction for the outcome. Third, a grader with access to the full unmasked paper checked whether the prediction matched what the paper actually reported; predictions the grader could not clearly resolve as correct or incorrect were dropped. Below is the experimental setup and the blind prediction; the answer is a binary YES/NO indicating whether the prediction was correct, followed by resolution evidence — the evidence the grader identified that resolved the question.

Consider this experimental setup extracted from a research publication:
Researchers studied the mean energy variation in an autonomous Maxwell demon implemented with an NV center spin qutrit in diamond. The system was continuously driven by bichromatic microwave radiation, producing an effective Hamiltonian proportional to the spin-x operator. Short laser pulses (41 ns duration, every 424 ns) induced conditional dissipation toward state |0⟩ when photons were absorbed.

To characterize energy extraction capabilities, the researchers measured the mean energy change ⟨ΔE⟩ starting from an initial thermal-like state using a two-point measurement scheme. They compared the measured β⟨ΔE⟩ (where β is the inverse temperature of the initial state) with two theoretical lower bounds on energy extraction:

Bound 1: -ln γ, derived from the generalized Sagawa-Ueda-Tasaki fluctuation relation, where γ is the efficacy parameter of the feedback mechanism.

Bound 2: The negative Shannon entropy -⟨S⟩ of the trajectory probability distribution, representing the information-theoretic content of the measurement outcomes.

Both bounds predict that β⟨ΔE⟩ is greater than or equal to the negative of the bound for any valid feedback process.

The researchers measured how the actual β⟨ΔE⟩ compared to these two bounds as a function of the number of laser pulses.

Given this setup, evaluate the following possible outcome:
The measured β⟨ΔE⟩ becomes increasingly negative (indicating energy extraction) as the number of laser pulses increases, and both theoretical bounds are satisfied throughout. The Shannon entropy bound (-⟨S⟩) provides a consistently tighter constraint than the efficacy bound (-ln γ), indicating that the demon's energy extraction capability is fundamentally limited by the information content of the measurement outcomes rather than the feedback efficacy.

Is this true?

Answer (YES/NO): NO